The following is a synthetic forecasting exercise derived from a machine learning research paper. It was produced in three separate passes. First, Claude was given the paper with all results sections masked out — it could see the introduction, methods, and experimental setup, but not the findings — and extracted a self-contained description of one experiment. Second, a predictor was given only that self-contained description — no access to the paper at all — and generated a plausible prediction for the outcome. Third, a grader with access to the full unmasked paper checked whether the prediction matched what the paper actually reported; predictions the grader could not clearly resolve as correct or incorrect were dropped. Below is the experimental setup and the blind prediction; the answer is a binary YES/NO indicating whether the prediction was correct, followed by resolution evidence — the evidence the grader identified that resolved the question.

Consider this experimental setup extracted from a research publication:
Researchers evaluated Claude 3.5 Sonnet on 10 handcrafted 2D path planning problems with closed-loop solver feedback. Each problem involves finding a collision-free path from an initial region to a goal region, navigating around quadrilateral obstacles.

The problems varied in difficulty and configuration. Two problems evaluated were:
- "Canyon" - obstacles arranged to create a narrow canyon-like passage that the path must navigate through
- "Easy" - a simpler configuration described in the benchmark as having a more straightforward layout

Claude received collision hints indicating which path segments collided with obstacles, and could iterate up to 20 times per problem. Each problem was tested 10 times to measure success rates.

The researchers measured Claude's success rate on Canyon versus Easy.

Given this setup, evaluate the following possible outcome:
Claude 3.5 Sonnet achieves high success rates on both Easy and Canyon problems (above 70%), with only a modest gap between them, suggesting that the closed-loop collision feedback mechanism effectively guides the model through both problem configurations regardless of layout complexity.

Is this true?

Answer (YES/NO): NO